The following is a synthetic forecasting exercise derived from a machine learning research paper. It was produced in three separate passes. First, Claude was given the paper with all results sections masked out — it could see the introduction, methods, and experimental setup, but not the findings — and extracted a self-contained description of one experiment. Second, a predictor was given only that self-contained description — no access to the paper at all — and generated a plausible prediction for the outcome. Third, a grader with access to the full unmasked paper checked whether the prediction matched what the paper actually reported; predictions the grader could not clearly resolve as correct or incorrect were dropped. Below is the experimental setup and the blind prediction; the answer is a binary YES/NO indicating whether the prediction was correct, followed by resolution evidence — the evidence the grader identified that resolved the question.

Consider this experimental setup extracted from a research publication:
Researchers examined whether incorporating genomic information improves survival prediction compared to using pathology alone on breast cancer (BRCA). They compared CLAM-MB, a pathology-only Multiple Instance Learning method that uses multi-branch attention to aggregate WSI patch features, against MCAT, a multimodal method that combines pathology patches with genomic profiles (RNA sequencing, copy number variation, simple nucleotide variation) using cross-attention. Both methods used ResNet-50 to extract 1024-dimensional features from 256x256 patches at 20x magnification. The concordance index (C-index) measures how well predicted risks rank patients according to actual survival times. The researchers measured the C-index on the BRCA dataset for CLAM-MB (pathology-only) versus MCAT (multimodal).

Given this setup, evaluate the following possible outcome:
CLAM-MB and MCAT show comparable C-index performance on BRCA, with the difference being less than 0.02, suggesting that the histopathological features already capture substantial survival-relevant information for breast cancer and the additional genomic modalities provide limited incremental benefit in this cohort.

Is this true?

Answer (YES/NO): NO